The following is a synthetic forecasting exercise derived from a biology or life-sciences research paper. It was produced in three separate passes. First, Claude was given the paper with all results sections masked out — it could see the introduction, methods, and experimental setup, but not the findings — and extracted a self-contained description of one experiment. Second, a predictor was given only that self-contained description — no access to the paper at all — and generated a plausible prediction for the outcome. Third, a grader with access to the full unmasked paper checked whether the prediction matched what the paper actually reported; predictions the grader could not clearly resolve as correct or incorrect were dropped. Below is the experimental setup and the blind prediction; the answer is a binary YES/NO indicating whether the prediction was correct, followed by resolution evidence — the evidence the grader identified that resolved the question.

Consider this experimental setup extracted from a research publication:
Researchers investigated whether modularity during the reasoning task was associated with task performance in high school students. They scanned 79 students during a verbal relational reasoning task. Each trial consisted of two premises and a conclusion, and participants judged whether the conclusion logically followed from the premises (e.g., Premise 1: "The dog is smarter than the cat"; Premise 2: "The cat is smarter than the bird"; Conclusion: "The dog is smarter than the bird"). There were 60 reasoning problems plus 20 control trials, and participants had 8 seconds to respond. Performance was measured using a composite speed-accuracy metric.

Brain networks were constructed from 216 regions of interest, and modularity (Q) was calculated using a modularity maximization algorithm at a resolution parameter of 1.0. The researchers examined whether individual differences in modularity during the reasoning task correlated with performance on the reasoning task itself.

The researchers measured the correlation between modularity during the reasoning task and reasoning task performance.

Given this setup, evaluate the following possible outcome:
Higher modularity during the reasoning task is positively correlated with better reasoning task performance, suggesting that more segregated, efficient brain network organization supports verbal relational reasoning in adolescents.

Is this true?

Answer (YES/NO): NO